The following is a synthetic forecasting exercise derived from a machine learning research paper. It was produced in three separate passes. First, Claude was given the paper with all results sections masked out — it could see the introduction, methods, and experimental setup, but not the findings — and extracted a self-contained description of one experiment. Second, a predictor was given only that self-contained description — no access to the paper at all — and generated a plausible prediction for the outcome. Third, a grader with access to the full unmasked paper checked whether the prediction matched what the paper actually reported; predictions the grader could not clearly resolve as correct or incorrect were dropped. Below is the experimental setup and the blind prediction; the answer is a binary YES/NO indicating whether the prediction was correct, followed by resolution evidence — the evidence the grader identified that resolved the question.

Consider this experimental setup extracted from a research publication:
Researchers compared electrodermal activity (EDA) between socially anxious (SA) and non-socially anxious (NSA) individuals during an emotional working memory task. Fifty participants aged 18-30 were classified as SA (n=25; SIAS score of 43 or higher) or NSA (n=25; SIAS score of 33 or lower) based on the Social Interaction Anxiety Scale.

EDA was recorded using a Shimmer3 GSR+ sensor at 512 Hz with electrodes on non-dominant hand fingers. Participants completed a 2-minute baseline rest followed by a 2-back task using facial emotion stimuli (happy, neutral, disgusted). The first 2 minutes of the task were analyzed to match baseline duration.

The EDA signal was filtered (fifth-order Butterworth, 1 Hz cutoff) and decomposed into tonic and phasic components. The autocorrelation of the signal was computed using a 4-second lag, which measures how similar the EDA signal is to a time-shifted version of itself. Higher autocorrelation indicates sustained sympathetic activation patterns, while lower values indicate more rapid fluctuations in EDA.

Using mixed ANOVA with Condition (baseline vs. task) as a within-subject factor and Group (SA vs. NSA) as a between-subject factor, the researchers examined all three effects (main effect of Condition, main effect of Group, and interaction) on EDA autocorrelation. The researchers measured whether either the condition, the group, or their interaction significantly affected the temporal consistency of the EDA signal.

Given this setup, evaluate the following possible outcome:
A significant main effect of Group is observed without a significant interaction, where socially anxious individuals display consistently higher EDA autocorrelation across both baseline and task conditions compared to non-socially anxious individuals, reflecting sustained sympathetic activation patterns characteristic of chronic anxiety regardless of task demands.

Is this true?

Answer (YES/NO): NO